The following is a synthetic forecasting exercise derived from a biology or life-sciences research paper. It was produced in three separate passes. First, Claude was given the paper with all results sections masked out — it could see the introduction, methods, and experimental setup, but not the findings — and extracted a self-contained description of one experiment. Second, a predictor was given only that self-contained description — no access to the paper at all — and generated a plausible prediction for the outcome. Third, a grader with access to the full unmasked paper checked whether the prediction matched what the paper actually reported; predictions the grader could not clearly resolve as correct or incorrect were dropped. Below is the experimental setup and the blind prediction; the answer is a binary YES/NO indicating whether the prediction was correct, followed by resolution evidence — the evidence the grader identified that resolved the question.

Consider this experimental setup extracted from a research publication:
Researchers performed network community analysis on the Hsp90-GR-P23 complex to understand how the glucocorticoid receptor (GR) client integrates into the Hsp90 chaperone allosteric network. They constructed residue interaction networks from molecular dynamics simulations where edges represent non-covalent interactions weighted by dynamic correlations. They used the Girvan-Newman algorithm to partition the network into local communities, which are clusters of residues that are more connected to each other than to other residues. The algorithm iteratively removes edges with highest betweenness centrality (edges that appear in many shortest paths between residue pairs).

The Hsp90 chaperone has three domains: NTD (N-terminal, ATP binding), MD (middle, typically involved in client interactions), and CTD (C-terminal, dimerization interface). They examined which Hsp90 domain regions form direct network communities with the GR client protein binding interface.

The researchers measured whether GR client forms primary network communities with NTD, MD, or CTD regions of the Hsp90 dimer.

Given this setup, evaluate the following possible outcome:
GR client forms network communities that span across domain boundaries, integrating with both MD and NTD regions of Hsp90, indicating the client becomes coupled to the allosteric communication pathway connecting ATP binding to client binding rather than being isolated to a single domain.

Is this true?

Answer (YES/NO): NO